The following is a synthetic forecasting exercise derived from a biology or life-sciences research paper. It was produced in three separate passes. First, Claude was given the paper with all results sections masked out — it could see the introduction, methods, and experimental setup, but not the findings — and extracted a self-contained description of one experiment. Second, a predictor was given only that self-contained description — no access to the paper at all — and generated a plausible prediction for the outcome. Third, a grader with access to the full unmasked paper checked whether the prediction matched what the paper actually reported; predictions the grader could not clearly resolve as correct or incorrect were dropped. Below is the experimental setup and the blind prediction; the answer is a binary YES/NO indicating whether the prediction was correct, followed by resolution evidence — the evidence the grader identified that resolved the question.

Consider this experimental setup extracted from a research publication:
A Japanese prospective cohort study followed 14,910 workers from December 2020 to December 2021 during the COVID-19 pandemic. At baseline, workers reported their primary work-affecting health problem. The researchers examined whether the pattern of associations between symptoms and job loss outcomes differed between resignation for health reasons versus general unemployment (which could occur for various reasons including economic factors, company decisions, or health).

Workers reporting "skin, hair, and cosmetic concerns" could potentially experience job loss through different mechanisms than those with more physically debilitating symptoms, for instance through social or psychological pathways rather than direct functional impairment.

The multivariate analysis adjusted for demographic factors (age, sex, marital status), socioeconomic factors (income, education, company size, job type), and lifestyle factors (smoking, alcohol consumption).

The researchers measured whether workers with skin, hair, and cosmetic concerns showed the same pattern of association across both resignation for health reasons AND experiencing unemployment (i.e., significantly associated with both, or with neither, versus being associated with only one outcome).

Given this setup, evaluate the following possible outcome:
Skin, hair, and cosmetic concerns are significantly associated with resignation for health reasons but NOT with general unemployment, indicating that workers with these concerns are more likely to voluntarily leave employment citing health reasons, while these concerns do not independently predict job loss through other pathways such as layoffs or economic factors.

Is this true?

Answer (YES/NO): NO